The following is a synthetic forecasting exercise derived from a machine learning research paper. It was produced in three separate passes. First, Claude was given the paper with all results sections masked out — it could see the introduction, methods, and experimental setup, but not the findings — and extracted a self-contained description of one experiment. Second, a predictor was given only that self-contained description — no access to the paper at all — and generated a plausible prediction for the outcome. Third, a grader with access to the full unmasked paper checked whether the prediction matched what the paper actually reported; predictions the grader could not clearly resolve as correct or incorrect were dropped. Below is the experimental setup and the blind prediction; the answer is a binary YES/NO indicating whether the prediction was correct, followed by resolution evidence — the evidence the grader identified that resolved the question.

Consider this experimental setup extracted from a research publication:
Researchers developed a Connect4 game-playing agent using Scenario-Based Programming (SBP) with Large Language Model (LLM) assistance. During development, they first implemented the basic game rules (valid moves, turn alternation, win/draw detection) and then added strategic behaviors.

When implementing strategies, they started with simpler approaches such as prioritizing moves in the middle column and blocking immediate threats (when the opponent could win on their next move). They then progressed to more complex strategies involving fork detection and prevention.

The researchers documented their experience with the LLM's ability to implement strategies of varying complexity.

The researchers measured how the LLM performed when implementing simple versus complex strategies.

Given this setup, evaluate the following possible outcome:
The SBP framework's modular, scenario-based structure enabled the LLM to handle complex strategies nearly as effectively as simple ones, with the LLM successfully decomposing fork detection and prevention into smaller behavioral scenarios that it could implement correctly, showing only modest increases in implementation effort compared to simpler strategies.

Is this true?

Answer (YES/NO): NO